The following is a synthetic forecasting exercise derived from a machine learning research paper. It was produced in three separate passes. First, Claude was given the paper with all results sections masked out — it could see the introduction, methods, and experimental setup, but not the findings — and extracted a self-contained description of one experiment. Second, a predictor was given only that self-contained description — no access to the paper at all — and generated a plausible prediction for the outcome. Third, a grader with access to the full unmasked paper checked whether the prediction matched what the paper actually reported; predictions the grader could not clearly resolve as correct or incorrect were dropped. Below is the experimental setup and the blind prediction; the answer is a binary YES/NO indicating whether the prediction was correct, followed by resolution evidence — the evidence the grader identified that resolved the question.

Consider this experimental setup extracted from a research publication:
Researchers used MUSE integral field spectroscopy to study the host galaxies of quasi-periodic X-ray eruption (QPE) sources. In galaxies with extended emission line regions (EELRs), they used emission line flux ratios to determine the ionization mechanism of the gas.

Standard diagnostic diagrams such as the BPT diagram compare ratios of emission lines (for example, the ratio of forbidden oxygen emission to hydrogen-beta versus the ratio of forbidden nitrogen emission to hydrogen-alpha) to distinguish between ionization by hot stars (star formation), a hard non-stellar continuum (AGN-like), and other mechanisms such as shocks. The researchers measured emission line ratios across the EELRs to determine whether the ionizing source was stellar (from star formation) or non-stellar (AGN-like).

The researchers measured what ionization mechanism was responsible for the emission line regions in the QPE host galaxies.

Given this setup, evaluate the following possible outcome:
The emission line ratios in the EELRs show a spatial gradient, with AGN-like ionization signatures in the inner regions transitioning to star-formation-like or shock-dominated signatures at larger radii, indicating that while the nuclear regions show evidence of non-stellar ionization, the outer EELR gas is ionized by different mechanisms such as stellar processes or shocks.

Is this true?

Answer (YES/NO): NO